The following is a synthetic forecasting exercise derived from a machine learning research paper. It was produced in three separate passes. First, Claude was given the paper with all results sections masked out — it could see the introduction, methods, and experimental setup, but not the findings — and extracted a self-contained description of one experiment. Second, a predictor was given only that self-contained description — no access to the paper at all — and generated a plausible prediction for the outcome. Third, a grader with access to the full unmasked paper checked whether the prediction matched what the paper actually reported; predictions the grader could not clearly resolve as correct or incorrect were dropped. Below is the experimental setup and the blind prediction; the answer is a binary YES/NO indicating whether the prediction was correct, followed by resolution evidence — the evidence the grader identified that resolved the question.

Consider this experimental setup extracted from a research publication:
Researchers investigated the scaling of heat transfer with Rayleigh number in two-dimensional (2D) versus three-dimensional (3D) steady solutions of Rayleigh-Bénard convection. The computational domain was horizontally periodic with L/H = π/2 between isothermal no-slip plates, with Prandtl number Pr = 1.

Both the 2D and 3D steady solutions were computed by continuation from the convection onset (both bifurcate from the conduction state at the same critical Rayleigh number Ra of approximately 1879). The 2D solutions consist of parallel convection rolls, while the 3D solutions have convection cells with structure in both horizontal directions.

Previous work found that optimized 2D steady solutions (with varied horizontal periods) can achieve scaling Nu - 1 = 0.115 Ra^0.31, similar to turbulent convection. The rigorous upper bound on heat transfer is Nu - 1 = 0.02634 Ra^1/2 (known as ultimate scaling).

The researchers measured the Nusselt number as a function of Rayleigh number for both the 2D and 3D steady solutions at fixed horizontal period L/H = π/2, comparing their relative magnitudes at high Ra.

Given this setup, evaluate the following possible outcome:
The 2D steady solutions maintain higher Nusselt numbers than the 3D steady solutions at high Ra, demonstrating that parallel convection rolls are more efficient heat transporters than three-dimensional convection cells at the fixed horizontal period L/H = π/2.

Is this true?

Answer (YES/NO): NO